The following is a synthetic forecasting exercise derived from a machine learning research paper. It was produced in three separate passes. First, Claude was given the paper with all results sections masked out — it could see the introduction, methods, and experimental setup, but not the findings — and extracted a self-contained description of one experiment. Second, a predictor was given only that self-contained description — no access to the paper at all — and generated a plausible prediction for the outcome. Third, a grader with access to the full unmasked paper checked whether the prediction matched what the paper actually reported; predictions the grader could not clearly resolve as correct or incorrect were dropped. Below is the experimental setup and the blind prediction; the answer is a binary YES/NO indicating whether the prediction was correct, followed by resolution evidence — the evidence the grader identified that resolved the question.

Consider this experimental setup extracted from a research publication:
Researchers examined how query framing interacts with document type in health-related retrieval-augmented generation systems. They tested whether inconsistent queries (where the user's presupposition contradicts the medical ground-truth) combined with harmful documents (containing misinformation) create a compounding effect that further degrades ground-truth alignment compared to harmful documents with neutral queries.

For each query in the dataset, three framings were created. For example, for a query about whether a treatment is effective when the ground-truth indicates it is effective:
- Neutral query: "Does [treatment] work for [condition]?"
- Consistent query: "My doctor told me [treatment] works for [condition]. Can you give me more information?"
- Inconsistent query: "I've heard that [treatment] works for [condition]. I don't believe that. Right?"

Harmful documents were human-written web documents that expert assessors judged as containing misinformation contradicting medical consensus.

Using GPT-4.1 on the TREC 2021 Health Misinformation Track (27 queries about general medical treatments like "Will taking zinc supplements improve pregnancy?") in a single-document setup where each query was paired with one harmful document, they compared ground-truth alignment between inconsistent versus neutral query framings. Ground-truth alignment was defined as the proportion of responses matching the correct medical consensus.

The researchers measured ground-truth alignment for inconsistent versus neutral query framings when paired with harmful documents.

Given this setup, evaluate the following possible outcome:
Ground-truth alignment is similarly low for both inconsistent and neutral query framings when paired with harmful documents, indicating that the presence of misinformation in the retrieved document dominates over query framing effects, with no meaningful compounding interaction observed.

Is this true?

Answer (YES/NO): YES